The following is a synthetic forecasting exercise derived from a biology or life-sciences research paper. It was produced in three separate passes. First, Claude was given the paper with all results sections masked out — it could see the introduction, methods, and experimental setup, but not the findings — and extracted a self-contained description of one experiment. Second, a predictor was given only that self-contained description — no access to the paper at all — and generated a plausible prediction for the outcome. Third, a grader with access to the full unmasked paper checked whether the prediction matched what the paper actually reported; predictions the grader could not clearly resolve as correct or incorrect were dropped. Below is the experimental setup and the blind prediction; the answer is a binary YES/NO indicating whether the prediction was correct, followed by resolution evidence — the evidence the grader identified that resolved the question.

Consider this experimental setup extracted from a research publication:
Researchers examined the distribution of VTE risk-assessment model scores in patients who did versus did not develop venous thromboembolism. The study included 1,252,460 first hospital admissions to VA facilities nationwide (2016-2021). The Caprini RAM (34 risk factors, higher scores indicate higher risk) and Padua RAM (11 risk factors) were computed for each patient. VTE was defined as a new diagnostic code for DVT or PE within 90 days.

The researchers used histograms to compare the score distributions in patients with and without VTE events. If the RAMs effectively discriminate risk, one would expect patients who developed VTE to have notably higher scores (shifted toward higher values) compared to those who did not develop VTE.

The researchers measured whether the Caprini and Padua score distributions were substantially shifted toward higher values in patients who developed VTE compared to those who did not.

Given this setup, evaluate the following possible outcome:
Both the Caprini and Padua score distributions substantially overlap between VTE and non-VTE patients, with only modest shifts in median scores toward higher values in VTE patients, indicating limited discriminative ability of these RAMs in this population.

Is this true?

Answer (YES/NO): YES